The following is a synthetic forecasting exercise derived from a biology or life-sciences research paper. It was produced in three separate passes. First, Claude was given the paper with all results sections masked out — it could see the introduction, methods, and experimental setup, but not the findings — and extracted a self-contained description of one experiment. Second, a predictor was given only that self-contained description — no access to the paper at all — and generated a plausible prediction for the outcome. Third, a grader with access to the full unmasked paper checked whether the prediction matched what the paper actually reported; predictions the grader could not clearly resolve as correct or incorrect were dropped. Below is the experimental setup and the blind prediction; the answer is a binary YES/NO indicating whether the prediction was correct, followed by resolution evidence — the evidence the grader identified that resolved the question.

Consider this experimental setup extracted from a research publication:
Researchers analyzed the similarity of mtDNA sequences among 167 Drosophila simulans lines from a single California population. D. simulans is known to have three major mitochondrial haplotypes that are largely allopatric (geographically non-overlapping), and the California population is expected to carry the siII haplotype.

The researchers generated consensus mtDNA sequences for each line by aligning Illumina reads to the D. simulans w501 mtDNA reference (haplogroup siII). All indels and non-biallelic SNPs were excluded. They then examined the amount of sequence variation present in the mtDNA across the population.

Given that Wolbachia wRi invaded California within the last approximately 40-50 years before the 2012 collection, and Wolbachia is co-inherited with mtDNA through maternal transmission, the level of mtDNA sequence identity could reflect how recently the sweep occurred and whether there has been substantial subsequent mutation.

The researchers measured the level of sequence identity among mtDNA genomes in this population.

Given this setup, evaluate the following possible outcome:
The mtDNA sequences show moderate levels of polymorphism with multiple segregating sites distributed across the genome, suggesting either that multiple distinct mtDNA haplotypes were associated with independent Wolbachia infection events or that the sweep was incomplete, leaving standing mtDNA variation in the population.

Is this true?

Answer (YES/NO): NO